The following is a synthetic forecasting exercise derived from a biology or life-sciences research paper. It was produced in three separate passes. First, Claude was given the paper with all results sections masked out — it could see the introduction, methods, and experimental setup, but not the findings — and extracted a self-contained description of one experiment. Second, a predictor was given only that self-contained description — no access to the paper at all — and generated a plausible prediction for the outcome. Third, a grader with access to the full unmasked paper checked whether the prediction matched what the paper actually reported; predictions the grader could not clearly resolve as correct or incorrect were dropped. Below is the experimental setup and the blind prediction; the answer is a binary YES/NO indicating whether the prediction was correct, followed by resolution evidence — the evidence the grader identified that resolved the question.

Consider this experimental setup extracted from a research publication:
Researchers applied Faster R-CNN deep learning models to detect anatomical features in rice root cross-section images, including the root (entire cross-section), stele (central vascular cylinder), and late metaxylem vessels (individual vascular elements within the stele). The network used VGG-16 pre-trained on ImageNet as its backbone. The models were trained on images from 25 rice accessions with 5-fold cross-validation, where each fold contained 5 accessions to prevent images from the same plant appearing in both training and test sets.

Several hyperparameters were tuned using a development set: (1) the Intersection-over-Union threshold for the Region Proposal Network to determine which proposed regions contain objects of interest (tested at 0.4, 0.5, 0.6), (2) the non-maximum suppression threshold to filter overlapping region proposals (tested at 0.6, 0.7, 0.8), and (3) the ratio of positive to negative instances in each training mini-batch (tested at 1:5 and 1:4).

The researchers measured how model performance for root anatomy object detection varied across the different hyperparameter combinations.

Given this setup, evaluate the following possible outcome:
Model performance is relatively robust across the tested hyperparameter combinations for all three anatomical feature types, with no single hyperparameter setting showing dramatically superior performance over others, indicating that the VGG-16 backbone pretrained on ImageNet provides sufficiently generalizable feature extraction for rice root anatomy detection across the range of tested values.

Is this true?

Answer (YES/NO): YES